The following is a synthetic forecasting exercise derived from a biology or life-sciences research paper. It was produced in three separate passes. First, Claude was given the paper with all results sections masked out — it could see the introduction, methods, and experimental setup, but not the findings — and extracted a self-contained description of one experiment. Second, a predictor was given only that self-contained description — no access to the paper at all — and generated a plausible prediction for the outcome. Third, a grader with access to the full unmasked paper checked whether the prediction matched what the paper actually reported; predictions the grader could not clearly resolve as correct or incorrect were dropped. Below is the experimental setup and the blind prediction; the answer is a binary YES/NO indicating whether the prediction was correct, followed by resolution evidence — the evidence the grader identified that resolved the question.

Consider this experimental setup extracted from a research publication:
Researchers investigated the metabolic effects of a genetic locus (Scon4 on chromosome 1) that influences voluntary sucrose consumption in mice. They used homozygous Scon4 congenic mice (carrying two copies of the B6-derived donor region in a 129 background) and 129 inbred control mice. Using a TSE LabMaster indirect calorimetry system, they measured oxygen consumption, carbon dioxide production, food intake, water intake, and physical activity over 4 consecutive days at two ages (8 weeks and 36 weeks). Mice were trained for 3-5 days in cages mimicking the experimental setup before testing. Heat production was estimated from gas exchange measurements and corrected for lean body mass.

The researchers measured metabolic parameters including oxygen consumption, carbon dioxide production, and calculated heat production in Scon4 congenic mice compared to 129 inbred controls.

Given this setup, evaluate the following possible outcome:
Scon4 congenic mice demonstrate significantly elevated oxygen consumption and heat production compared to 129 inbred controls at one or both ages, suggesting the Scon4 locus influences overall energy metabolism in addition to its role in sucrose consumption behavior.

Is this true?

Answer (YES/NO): NO